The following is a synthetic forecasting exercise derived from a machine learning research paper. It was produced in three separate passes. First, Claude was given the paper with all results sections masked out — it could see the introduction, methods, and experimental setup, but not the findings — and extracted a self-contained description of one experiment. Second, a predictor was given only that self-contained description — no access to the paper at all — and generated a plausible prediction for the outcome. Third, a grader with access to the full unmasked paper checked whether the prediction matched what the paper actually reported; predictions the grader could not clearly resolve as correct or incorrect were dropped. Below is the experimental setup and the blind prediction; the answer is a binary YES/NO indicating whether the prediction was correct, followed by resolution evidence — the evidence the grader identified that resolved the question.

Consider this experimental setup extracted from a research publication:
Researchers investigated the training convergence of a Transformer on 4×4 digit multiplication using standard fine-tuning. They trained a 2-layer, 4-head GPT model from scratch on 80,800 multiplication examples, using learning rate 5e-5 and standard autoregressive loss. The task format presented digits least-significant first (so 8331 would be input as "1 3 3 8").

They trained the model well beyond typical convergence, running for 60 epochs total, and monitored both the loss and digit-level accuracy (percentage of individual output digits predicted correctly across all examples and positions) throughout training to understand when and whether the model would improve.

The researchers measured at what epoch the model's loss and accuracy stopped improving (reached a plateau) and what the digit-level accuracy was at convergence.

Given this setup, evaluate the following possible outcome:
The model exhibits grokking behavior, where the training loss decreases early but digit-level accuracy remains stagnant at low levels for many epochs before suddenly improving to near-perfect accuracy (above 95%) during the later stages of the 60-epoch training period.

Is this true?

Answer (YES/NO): NO